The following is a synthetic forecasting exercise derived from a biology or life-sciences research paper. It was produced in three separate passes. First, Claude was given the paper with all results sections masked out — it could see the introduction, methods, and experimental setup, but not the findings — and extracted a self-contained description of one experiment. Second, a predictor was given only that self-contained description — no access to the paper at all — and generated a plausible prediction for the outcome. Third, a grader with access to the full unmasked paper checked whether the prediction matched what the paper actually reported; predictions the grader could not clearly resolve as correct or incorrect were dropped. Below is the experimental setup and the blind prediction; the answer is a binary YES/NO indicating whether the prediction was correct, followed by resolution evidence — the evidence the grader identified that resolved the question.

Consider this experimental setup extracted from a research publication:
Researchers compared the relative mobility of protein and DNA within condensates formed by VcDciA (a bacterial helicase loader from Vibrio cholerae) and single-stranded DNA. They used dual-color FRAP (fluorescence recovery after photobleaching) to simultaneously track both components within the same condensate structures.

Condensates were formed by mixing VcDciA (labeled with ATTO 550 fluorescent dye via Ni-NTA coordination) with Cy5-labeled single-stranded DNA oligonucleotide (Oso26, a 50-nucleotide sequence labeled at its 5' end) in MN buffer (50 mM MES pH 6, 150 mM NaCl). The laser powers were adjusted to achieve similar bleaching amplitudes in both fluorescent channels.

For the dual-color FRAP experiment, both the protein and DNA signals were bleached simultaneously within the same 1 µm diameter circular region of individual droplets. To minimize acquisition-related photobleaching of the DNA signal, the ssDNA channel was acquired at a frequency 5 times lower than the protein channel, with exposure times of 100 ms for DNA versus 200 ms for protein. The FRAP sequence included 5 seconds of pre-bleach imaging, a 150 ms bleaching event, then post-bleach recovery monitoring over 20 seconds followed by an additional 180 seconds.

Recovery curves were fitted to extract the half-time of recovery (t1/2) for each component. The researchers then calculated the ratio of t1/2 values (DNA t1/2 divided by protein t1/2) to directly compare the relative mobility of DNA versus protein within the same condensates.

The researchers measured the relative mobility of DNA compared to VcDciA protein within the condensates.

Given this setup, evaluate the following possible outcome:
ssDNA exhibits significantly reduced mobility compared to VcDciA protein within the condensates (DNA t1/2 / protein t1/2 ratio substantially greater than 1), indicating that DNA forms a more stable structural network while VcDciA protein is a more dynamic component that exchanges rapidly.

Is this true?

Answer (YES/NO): YES